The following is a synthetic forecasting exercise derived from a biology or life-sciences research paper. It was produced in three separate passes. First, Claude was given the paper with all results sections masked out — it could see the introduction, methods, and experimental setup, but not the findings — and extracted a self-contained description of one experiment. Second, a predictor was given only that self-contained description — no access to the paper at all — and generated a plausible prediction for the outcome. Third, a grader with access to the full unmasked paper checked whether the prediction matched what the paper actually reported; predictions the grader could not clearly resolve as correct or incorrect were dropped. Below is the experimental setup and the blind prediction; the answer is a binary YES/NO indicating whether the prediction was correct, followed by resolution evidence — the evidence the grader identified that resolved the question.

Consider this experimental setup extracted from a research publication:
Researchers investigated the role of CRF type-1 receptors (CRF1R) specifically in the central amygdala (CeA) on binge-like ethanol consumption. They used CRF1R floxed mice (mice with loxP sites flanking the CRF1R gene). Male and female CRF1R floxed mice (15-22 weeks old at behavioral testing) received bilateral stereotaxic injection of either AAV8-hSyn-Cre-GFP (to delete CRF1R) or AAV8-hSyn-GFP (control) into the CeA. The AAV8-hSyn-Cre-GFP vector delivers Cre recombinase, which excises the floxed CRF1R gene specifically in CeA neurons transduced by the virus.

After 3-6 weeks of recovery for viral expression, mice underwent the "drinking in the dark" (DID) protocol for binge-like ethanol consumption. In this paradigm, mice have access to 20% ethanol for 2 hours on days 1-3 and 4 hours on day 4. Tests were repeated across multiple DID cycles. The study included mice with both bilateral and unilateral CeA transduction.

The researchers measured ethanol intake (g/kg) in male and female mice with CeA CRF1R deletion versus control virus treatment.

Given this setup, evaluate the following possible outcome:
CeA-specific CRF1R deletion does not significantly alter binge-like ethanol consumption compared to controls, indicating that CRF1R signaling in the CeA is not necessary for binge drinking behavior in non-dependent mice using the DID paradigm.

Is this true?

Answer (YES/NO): YES